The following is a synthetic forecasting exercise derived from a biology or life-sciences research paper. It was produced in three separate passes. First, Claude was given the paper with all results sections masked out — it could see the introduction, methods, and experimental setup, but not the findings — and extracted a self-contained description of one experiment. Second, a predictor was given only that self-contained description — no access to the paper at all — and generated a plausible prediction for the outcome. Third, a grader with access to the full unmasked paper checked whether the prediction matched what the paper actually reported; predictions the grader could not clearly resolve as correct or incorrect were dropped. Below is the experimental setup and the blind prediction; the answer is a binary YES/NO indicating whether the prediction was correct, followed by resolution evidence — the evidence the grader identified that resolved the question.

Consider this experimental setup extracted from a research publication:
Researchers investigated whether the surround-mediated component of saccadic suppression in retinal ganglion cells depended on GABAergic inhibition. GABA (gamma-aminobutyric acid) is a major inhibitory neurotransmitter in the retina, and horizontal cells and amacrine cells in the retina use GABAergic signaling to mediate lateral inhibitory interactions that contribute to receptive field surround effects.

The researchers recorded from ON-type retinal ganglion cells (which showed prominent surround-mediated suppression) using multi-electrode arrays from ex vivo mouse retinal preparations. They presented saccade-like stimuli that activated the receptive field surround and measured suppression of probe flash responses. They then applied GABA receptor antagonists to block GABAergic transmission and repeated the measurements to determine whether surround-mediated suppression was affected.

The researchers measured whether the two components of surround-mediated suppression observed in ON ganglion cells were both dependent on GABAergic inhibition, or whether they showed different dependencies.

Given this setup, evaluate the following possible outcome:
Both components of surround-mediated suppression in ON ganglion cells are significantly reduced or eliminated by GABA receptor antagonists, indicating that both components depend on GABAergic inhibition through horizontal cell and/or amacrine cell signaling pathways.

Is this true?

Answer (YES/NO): NO